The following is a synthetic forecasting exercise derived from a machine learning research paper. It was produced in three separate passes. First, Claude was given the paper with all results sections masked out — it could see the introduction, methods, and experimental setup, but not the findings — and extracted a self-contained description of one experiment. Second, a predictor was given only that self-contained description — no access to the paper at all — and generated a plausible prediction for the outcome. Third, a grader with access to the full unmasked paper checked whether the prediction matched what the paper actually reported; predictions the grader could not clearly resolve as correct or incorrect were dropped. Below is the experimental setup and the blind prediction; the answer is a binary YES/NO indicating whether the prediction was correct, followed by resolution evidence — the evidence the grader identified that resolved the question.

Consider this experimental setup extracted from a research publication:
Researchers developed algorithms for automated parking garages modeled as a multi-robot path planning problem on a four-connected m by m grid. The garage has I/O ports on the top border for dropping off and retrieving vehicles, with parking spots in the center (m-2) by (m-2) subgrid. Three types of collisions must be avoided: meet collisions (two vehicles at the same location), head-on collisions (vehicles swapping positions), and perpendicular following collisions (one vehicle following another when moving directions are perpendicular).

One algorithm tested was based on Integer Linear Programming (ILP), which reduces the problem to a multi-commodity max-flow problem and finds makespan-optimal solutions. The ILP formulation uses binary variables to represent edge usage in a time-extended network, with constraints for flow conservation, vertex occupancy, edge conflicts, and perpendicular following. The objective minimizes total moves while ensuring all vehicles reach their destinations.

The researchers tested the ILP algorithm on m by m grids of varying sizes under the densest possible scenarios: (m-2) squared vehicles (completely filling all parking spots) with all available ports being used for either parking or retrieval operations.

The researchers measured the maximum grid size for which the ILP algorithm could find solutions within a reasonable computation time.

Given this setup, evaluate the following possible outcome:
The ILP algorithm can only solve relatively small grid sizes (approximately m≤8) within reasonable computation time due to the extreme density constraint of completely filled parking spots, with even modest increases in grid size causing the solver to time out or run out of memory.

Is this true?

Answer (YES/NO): NO